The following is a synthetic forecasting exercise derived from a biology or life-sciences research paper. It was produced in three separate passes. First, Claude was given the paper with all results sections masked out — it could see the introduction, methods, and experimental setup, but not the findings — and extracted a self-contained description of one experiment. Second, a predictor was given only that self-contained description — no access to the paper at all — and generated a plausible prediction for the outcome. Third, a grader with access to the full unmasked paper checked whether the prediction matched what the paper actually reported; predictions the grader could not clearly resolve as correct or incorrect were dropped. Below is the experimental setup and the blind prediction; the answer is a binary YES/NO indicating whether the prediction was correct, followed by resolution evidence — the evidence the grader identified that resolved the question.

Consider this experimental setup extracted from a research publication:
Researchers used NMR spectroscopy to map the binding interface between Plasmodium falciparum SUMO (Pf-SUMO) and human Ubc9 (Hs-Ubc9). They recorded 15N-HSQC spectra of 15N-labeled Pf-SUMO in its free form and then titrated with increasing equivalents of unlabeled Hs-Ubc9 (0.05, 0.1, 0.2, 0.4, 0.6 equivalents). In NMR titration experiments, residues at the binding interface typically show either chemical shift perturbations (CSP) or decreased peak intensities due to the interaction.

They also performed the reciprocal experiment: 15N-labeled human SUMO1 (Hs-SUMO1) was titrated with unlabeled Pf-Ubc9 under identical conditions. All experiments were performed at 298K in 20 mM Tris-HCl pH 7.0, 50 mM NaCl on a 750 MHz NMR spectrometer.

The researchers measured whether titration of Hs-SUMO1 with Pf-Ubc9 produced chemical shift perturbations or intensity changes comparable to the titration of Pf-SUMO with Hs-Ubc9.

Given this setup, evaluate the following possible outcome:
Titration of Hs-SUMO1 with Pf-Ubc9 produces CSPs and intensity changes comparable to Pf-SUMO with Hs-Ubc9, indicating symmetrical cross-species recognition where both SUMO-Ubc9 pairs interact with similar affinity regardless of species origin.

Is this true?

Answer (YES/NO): NO